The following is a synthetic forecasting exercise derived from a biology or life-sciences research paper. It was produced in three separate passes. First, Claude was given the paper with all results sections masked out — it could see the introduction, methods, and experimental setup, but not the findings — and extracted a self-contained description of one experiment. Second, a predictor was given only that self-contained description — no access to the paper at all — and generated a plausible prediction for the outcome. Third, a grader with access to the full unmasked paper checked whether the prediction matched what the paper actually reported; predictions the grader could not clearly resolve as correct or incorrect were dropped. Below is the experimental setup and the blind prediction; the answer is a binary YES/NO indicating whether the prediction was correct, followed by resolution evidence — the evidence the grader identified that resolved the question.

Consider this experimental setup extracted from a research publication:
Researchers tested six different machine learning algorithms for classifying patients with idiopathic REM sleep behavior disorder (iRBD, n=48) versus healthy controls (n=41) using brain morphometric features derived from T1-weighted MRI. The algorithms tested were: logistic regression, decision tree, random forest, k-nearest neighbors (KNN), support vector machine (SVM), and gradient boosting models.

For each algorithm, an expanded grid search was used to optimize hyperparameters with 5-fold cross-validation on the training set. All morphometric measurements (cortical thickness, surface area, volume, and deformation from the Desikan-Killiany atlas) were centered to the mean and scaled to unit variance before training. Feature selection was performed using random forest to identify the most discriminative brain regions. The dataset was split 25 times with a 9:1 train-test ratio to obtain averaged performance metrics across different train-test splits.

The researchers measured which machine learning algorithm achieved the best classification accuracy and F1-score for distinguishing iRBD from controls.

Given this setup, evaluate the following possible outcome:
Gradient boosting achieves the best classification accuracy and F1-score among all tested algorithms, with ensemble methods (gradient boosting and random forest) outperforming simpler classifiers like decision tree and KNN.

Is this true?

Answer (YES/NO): NO